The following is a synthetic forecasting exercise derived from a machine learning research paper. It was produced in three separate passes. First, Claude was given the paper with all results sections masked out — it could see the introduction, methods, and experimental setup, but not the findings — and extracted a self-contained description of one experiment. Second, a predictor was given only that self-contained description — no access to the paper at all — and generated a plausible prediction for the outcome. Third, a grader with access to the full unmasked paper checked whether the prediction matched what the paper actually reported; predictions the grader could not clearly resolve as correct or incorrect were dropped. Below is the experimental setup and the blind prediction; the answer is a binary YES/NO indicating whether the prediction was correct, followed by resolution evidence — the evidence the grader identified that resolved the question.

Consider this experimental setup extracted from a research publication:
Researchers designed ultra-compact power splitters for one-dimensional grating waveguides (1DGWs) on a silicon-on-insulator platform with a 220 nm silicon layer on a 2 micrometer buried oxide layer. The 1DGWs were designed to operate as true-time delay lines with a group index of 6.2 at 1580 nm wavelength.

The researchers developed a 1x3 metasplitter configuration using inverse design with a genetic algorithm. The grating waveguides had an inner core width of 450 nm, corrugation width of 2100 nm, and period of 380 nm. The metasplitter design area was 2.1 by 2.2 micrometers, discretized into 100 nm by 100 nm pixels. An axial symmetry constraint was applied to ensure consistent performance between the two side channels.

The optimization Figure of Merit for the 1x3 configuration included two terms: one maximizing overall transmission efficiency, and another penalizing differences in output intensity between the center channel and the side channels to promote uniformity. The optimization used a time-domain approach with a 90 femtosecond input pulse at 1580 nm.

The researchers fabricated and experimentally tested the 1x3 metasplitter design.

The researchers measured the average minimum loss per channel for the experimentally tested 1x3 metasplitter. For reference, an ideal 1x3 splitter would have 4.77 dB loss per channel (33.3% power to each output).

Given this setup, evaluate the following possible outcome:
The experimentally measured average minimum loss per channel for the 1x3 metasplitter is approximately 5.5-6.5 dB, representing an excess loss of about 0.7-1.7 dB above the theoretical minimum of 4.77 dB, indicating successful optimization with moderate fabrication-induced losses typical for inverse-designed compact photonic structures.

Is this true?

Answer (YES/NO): NO